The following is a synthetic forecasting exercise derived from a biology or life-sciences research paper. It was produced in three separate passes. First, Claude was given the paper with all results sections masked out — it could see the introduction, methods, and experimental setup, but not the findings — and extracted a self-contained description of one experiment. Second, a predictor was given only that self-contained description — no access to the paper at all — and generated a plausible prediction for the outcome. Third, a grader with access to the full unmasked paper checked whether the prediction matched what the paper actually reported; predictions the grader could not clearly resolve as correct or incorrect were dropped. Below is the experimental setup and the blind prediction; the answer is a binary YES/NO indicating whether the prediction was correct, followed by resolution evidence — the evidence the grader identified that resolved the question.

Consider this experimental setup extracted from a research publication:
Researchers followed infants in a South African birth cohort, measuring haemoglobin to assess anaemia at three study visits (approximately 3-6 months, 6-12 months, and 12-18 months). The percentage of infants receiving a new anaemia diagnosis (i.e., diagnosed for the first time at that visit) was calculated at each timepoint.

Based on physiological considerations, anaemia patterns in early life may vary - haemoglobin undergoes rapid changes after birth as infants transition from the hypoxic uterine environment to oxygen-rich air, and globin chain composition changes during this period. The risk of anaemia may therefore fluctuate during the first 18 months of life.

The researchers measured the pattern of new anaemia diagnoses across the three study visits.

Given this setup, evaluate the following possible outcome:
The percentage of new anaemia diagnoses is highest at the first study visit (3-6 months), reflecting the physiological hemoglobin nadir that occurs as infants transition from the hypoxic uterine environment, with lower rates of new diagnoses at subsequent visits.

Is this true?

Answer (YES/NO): YES